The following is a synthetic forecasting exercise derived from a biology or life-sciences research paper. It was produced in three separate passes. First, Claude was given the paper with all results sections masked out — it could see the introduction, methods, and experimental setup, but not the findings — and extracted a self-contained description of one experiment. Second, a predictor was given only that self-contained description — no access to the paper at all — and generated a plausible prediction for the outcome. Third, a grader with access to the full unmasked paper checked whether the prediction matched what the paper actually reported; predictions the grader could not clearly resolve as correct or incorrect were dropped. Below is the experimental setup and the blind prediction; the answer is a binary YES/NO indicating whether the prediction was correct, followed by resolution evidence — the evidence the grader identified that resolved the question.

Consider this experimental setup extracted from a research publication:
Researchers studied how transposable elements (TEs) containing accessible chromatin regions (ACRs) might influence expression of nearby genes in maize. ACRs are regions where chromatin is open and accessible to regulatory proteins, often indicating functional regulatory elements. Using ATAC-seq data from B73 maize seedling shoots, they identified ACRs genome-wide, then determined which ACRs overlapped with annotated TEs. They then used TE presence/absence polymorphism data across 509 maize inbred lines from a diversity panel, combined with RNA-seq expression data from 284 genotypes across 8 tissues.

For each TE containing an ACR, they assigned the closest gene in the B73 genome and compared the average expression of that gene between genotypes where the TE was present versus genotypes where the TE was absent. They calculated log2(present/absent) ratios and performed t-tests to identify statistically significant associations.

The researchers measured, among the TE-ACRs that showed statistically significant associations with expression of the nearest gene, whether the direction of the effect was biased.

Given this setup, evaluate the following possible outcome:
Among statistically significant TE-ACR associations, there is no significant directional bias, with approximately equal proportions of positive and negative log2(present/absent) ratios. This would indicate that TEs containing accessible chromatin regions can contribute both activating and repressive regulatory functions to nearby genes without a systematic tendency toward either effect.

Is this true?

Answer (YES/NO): NO